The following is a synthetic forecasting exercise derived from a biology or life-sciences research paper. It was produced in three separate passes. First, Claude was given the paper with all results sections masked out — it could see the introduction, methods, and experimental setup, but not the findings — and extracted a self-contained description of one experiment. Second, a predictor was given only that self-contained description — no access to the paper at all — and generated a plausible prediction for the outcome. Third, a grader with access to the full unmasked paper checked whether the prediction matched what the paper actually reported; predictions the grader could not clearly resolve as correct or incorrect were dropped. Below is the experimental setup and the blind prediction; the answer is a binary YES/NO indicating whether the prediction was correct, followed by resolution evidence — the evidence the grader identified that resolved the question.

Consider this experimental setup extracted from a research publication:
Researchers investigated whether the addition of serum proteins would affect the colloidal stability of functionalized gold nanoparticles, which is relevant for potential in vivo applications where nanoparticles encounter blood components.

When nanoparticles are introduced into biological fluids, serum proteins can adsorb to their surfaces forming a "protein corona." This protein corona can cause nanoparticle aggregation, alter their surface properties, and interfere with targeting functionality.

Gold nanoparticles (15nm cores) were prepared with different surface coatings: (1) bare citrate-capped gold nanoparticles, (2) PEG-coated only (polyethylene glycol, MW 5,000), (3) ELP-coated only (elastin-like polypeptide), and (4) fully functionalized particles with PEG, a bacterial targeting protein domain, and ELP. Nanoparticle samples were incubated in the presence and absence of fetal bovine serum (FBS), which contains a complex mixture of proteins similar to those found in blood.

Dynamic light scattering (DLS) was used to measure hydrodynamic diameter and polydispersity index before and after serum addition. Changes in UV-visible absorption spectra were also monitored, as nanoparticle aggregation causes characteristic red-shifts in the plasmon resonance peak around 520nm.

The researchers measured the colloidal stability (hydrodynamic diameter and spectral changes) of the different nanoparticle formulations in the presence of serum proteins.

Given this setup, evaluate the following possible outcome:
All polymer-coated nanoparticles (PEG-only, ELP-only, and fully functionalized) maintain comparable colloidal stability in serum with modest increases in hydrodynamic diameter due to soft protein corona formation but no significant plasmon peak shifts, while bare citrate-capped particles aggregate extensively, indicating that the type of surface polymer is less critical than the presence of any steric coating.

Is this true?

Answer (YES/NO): NO